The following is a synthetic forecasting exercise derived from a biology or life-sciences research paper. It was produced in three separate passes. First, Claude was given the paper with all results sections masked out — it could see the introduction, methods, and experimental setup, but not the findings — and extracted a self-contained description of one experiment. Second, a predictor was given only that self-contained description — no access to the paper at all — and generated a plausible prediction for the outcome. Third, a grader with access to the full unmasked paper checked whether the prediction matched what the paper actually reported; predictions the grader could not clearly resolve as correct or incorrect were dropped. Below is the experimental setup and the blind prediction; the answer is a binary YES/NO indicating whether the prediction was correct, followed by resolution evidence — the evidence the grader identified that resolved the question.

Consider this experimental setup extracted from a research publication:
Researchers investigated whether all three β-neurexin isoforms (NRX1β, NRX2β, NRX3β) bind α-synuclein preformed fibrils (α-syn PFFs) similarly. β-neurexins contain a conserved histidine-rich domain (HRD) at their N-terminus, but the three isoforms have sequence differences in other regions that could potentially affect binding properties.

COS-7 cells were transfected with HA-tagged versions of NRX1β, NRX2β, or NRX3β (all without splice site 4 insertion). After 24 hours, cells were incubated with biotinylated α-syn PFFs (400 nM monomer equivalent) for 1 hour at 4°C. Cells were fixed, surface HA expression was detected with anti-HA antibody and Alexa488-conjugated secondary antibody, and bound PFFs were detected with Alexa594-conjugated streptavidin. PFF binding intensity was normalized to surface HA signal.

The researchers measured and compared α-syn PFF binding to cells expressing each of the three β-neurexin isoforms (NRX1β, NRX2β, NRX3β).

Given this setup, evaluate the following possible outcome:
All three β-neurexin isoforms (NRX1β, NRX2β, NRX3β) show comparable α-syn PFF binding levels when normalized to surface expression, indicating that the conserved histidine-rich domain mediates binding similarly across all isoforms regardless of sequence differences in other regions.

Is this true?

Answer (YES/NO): NO